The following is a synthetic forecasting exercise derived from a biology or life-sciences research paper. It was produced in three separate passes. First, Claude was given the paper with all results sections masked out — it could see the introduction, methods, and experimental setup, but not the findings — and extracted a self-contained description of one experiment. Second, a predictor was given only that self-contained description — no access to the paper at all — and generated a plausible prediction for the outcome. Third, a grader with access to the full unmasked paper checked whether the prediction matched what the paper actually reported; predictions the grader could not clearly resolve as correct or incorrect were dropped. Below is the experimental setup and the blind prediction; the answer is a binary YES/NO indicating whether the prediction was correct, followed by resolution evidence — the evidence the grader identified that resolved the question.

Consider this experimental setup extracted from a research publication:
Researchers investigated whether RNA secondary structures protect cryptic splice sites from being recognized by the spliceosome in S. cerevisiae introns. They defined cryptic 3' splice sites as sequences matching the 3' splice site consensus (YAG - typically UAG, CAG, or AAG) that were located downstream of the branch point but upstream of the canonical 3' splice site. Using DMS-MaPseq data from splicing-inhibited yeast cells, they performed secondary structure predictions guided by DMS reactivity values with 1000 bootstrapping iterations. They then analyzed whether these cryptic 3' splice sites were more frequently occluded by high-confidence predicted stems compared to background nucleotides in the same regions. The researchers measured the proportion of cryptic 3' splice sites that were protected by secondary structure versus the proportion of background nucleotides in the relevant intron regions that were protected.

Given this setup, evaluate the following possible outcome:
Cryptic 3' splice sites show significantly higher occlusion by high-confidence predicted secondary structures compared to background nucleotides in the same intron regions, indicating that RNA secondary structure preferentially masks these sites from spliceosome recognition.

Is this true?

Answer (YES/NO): YES